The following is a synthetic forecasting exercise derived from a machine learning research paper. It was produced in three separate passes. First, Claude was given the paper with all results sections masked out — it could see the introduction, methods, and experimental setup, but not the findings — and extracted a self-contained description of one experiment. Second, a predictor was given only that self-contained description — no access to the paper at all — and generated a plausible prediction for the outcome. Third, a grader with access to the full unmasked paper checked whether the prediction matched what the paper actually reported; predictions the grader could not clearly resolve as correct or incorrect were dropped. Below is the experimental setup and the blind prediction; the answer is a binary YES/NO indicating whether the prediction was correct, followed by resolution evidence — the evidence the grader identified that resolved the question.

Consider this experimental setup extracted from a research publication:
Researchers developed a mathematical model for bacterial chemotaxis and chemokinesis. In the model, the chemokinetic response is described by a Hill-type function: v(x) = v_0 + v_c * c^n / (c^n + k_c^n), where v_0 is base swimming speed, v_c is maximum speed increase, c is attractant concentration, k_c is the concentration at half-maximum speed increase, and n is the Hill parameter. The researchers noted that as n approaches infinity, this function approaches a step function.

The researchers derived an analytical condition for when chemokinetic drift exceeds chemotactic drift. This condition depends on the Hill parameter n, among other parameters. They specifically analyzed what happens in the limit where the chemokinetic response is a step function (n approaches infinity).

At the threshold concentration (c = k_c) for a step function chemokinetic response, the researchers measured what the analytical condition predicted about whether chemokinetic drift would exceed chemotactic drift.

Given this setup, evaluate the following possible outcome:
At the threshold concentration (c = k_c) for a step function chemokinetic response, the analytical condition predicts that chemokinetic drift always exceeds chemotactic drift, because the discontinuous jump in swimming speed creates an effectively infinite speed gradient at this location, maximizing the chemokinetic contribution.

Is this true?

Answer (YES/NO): YES